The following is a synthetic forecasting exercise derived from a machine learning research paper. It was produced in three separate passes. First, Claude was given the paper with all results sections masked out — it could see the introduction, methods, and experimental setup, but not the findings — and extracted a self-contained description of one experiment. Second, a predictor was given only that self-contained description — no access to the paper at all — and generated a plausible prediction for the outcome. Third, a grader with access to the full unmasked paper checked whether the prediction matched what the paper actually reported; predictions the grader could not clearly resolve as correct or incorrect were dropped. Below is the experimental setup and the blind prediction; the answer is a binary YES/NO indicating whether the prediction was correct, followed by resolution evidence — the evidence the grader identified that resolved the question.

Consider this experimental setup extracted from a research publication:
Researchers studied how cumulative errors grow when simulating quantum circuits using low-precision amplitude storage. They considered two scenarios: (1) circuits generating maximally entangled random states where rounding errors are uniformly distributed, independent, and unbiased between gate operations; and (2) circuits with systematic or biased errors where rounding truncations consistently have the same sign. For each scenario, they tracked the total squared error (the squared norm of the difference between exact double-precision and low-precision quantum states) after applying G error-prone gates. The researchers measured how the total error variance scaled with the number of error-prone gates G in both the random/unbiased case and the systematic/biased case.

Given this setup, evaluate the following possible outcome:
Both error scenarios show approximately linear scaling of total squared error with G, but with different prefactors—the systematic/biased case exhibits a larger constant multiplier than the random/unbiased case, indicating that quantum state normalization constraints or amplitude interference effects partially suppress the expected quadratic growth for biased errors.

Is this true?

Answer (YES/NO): NO